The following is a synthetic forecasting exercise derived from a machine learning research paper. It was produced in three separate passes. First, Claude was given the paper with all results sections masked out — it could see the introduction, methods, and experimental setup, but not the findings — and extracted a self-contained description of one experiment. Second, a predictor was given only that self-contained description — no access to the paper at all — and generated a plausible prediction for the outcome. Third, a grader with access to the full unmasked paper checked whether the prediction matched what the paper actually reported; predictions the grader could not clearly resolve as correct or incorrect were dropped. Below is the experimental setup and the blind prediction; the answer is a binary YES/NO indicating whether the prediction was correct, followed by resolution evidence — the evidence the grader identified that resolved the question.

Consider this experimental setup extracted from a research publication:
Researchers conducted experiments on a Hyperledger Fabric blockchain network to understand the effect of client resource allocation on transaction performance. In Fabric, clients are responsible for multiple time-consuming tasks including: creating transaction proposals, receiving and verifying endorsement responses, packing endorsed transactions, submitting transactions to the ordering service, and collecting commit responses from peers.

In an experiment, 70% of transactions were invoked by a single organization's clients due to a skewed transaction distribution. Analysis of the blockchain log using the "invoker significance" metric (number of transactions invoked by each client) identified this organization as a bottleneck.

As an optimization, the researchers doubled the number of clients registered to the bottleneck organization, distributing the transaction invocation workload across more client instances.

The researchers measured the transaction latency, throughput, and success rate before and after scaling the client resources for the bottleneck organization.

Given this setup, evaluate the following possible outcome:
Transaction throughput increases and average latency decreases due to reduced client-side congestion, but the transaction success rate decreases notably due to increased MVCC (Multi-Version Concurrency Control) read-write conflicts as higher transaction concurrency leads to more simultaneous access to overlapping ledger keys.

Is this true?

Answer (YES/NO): NO